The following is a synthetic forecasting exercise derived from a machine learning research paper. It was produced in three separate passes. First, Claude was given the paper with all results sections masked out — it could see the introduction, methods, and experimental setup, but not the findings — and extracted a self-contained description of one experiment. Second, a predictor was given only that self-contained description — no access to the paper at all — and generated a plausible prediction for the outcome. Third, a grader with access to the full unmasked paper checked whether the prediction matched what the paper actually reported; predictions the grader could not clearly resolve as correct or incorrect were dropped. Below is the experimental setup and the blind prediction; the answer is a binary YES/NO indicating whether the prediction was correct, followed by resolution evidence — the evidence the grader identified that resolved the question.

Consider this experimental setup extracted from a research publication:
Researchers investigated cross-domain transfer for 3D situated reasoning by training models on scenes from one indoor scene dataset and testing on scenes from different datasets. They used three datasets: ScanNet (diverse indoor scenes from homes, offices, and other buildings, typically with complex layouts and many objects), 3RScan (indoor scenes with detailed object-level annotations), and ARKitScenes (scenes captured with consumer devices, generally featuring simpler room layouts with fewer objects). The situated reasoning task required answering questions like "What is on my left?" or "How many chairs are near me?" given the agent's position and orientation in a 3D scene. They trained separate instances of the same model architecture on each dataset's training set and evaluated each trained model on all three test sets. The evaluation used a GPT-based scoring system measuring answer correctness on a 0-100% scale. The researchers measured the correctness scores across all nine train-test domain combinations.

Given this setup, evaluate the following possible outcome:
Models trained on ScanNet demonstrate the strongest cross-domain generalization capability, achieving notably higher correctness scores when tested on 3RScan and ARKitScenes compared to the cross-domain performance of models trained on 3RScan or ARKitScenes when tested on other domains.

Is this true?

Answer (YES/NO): NO